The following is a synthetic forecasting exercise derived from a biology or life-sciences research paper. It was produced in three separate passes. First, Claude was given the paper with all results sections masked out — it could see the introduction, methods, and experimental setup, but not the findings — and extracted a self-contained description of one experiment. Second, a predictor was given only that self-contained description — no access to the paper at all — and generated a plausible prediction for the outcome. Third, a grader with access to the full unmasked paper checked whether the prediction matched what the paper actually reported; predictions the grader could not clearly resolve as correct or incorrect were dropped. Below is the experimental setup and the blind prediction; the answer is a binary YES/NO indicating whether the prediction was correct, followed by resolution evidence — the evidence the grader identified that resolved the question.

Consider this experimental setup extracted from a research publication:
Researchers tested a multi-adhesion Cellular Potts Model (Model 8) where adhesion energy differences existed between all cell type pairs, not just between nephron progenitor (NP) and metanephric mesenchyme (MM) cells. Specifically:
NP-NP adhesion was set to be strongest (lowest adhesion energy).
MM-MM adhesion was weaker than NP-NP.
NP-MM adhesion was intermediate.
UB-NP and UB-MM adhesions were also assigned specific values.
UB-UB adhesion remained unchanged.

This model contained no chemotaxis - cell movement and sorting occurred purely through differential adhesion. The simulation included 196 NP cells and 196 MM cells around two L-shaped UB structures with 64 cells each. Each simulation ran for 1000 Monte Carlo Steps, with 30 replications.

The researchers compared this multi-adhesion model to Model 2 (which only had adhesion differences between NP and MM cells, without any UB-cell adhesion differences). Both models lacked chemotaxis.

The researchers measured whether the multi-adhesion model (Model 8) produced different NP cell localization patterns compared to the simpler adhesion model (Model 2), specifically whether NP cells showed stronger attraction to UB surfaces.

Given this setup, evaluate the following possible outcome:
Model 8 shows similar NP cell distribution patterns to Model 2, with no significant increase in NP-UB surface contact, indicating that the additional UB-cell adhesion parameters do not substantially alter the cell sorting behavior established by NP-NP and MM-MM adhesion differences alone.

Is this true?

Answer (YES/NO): YES